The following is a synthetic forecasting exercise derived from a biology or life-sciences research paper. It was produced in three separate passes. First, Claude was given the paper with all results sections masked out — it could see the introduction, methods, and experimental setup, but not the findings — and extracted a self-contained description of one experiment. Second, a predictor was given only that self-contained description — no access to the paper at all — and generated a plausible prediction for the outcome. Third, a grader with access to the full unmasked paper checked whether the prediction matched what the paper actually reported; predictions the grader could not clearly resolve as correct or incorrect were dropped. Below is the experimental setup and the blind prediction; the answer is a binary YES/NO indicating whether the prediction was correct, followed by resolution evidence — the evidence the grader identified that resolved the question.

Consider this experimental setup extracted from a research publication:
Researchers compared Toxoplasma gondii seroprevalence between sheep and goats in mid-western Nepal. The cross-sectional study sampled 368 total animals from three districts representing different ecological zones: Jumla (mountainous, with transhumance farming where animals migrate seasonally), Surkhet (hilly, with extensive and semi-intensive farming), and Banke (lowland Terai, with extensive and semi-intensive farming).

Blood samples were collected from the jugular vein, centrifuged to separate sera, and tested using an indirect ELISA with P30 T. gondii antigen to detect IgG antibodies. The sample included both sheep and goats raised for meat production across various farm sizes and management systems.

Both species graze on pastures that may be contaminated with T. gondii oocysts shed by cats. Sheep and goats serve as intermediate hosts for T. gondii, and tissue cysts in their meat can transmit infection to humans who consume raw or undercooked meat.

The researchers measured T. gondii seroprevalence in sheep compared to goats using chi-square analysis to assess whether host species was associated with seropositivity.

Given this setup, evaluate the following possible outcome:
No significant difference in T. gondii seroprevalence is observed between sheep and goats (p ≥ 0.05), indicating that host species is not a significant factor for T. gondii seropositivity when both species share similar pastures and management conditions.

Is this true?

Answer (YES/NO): NO